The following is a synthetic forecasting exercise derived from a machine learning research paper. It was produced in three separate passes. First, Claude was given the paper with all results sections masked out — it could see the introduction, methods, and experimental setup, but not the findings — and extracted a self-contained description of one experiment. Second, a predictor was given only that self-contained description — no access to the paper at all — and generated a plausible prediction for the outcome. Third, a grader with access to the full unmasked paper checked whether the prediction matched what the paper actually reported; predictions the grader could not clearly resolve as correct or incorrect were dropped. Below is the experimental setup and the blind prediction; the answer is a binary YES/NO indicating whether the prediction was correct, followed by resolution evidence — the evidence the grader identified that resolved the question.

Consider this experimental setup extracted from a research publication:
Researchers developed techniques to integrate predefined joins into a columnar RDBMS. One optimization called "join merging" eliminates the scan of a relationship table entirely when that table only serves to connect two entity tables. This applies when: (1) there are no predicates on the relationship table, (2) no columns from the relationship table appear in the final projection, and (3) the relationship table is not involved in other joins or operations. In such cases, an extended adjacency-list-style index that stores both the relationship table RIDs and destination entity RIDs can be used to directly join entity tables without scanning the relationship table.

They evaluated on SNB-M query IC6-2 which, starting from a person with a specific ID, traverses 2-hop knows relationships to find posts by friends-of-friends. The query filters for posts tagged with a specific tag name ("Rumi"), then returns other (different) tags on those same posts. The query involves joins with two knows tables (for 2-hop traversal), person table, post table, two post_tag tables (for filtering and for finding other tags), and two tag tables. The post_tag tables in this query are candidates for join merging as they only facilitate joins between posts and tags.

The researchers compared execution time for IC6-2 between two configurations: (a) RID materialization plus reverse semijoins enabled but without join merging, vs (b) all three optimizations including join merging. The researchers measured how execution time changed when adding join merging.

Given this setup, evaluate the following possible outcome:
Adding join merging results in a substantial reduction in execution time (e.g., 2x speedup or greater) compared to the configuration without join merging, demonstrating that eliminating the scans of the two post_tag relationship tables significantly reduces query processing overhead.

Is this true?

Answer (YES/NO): YES